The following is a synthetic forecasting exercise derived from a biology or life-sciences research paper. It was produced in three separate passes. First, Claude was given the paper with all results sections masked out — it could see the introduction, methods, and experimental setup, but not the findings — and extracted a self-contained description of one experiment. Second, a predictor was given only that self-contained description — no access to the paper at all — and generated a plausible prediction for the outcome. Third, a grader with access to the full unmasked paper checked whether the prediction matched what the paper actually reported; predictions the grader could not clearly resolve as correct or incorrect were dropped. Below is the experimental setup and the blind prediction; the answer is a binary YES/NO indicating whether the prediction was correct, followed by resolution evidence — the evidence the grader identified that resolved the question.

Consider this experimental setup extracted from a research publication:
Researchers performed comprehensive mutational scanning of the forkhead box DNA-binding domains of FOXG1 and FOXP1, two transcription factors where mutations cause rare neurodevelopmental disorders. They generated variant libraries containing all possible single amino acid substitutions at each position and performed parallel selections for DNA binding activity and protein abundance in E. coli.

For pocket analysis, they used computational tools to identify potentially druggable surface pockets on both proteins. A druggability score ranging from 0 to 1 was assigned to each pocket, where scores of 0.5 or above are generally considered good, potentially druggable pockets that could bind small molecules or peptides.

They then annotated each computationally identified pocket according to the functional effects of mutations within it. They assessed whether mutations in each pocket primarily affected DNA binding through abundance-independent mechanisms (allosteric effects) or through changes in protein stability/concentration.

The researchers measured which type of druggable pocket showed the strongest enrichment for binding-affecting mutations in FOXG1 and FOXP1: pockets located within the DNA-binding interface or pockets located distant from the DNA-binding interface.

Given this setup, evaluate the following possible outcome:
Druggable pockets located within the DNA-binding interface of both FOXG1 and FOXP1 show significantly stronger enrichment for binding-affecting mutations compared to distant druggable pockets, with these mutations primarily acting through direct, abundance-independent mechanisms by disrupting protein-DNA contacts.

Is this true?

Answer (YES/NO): YES